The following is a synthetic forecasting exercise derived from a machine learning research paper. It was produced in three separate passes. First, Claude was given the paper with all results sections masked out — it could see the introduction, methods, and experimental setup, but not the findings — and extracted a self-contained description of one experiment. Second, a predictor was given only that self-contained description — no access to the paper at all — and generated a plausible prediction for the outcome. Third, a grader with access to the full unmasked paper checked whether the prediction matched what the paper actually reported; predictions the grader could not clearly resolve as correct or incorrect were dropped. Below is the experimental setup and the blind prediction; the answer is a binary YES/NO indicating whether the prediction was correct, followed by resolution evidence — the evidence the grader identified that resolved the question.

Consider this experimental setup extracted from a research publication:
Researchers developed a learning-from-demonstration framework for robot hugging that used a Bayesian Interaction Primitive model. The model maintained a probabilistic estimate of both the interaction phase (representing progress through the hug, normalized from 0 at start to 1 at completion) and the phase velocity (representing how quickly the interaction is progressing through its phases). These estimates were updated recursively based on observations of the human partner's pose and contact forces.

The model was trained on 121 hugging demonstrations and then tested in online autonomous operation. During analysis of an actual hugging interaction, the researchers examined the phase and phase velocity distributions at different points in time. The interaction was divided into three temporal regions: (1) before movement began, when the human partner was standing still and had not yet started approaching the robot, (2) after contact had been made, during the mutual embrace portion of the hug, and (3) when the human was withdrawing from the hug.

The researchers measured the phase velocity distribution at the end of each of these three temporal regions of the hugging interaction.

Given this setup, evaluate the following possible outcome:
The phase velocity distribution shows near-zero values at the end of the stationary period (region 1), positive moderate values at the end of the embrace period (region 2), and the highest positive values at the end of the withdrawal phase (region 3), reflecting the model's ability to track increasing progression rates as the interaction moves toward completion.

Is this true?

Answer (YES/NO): NO